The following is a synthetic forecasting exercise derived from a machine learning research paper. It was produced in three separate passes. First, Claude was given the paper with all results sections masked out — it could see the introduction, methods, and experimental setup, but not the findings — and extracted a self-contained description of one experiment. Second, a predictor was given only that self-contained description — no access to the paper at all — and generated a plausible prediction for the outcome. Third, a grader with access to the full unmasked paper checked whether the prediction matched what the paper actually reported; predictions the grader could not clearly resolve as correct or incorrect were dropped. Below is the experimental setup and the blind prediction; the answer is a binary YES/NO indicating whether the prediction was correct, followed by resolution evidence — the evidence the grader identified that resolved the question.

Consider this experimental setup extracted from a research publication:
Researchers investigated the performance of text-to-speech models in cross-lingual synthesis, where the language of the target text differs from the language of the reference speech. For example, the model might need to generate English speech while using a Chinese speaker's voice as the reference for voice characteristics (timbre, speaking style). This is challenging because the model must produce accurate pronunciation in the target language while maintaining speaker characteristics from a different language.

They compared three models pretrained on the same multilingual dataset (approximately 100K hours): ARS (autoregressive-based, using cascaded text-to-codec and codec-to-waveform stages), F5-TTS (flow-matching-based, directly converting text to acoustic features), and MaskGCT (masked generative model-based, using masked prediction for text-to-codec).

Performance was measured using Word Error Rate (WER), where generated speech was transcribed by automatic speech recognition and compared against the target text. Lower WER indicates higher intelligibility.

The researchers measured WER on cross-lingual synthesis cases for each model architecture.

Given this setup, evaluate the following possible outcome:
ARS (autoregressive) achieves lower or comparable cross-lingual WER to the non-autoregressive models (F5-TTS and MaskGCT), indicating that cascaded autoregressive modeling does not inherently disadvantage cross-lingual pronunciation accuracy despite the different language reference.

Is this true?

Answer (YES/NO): NO